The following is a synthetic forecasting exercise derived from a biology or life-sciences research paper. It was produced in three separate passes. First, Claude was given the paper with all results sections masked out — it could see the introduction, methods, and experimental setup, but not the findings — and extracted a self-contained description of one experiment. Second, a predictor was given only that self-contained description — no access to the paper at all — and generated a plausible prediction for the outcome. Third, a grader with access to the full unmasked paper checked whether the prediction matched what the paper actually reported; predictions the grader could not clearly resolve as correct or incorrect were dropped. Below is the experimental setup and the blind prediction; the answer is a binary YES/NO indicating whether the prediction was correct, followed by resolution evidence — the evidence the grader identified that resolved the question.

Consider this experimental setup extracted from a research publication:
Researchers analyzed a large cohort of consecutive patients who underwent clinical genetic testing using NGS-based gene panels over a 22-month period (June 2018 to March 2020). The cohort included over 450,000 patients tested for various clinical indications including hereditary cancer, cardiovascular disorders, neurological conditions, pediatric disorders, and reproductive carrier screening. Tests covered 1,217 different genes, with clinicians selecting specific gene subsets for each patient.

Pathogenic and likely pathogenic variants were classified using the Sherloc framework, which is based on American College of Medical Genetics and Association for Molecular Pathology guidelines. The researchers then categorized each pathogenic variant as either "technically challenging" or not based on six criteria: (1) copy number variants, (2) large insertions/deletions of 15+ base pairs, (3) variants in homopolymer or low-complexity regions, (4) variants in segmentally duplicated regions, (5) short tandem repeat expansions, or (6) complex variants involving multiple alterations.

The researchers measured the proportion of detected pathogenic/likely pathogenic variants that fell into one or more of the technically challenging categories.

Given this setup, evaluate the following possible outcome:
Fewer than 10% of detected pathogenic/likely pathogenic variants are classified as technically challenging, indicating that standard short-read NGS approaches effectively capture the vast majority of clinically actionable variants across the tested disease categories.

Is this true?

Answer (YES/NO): NO